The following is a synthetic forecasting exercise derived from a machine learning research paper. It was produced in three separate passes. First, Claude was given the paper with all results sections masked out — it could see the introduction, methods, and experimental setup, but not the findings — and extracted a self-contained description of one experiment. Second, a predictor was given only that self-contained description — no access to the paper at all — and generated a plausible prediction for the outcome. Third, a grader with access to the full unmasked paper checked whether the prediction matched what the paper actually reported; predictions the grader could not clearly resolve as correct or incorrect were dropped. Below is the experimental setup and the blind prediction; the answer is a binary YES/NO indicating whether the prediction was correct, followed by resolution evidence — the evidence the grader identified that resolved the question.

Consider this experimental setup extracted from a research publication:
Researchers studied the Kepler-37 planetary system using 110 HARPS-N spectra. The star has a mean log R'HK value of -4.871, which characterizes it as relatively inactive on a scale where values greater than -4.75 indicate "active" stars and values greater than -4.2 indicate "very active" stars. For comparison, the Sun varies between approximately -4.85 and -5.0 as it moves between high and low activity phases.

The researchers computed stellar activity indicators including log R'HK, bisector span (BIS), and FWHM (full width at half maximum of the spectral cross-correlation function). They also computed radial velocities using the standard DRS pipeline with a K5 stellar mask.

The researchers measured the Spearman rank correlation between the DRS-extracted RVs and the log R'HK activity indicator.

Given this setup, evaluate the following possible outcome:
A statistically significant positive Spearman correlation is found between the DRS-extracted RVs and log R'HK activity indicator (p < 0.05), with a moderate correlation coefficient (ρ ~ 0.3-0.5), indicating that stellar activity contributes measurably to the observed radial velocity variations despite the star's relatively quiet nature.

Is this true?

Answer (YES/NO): YES